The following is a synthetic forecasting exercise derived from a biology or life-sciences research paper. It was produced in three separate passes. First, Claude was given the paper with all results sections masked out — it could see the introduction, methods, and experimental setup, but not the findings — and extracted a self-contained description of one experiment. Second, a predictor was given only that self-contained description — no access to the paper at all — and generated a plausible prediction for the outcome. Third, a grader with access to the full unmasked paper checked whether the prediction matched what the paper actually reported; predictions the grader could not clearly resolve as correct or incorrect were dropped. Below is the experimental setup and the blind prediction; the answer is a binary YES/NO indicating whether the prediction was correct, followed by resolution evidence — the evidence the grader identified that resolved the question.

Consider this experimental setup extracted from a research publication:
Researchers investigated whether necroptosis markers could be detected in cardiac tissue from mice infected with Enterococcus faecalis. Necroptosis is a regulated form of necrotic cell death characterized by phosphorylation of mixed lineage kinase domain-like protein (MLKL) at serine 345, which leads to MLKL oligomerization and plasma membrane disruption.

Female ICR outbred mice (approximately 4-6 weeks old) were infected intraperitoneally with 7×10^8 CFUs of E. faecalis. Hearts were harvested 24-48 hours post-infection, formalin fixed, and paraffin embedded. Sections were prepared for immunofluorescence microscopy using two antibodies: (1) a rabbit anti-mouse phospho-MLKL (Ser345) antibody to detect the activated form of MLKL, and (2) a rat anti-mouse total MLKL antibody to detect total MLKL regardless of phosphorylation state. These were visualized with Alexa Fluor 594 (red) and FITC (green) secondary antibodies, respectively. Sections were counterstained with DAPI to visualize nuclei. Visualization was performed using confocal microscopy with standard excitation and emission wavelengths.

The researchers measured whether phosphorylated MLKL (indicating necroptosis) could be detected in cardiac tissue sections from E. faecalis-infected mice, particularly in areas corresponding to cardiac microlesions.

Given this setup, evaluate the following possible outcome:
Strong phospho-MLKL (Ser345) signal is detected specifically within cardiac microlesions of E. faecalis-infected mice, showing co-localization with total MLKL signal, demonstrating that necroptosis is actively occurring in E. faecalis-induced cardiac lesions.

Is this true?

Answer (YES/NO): YES